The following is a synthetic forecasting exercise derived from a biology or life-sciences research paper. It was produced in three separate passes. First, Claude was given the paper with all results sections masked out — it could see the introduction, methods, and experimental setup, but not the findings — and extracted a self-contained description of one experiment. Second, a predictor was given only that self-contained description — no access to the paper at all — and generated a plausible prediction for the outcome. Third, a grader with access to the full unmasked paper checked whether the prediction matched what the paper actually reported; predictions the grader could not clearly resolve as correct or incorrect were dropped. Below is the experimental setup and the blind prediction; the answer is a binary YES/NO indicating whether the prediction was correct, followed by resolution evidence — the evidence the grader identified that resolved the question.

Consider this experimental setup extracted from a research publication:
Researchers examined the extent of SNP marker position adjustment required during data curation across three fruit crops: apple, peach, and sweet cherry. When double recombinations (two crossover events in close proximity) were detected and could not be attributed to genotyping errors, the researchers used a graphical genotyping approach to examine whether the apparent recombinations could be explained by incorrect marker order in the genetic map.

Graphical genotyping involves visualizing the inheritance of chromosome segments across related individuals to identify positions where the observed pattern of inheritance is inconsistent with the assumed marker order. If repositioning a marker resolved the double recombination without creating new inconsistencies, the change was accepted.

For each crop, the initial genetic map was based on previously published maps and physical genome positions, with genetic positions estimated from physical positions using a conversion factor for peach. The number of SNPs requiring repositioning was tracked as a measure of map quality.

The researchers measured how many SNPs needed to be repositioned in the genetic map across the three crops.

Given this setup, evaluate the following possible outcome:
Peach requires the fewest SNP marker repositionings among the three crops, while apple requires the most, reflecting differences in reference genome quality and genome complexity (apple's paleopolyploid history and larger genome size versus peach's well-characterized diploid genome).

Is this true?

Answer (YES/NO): YES